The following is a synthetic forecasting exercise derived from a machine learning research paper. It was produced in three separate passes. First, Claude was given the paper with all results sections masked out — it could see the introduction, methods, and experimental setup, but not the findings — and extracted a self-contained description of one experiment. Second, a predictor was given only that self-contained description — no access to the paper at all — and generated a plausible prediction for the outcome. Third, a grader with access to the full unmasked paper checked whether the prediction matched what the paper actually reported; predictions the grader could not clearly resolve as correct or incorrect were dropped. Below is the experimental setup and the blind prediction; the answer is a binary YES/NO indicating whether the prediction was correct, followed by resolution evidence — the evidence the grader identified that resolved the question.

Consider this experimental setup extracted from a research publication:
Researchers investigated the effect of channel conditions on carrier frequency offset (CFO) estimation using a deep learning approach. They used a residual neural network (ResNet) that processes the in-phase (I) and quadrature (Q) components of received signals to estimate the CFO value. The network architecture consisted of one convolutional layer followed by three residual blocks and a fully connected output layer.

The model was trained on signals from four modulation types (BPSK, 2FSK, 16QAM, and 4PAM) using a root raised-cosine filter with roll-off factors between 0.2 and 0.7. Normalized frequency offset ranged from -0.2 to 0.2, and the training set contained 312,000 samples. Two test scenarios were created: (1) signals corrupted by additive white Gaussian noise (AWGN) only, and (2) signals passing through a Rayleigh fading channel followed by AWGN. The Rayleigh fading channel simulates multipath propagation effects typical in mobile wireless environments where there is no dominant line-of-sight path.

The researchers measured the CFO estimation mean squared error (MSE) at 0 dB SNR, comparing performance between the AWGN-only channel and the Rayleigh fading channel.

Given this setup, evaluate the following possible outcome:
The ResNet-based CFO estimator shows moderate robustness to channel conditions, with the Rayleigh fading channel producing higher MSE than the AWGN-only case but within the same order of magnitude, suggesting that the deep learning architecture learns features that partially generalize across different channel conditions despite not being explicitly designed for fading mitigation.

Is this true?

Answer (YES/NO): NO